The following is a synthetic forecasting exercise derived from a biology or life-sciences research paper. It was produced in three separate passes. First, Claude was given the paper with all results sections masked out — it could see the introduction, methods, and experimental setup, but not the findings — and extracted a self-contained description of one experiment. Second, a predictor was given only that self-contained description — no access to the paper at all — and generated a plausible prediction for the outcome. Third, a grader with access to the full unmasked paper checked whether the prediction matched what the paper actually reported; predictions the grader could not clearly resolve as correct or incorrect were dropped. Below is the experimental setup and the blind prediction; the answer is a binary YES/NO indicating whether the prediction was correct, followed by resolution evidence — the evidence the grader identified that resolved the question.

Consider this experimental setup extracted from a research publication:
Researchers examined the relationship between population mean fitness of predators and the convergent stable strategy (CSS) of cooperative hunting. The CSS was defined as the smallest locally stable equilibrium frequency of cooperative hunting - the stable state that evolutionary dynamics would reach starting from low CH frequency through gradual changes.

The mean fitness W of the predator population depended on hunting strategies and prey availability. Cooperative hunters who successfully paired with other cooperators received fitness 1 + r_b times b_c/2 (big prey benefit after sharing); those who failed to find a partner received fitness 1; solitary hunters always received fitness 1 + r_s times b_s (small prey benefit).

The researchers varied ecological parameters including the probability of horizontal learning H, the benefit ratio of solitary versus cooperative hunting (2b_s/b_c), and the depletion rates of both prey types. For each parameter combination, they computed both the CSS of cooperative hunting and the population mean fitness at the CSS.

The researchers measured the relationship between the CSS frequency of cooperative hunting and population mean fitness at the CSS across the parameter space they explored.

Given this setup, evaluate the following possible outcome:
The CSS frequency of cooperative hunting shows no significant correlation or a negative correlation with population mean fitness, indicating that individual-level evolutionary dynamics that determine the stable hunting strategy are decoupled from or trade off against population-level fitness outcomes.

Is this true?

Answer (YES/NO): NO